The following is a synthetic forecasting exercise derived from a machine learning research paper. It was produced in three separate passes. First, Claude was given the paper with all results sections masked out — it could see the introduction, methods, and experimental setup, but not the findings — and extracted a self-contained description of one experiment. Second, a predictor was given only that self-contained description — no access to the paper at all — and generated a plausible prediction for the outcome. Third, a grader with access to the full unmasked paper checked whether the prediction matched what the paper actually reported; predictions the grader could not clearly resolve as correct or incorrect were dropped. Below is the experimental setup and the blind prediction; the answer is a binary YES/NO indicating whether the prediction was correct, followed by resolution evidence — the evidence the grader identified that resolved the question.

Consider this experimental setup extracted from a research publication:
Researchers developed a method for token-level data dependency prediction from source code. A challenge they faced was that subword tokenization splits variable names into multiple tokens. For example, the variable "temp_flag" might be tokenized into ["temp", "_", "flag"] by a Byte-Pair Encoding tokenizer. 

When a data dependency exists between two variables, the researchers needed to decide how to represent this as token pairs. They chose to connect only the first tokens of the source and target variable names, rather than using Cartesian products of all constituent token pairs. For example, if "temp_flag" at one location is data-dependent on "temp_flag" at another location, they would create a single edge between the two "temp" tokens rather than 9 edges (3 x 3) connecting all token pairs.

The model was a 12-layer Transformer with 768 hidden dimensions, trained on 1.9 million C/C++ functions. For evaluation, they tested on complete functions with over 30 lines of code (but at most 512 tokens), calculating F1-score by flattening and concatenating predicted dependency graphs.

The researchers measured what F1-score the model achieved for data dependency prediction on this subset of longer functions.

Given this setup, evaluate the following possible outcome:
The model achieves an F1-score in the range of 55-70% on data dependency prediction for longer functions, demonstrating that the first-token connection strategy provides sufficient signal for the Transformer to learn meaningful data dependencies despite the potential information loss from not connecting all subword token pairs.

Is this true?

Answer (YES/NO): NO